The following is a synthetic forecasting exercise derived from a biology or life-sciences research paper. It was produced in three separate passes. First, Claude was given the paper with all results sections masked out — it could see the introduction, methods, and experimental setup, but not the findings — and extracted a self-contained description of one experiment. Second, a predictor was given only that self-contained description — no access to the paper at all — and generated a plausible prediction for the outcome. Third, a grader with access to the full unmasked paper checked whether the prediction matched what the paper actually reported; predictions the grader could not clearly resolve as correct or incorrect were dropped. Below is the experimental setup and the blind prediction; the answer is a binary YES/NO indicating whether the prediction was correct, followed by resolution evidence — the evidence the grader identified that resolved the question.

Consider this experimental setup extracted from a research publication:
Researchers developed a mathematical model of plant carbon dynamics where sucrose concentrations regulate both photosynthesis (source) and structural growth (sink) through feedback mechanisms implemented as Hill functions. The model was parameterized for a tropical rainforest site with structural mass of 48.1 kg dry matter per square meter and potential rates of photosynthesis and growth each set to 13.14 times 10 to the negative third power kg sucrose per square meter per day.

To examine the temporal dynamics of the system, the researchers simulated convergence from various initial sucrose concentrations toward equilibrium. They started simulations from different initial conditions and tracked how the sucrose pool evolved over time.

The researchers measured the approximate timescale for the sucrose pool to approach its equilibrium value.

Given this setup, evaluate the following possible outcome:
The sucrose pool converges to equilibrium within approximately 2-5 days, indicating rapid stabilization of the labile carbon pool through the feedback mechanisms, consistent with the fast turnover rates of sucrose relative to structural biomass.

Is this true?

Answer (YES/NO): NO